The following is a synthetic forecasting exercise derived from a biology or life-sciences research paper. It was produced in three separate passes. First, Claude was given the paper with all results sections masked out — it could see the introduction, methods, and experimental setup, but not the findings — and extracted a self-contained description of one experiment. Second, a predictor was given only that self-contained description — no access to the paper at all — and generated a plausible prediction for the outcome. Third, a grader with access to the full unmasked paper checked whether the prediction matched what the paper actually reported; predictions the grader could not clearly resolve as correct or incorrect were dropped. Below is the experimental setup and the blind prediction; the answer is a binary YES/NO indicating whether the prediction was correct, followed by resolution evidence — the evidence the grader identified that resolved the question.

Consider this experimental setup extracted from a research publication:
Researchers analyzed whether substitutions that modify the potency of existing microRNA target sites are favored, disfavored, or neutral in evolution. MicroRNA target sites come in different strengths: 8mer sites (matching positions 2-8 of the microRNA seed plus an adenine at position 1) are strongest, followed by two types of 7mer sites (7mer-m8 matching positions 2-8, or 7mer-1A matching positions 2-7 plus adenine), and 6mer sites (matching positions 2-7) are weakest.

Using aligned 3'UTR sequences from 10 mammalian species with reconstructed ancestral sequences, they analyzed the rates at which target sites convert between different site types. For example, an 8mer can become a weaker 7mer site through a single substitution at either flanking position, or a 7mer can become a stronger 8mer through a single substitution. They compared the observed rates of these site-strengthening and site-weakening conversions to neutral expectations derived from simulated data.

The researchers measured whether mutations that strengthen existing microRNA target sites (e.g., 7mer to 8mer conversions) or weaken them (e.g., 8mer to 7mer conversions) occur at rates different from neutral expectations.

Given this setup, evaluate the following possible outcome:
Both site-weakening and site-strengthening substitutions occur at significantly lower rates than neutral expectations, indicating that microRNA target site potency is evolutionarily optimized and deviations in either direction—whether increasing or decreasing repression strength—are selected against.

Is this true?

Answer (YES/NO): YES